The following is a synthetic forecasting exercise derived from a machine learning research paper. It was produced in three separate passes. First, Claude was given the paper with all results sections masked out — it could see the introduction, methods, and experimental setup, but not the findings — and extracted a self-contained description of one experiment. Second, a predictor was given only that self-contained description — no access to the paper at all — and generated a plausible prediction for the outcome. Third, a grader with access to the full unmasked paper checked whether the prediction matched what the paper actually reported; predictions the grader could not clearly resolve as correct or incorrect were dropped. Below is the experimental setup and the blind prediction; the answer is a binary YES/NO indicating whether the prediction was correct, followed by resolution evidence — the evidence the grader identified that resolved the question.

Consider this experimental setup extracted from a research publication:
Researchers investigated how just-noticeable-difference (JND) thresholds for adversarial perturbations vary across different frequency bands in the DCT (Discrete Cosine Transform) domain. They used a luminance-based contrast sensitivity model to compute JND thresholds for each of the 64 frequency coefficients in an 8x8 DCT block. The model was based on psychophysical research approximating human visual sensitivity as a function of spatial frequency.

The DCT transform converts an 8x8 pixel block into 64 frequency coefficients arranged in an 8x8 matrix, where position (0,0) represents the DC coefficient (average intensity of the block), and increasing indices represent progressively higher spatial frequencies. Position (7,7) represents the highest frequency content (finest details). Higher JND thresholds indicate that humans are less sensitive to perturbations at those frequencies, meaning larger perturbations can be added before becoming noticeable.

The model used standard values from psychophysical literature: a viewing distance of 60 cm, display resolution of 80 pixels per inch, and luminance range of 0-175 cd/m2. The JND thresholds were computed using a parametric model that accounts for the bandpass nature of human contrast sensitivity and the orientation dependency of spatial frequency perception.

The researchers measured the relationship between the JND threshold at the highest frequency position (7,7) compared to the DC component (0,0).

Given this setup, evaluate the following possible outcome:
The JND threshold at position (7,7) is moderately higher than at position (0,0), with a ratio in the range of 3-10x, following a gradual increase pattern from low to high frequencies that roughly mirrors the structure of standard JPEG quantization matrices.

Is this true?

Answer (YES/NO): NO